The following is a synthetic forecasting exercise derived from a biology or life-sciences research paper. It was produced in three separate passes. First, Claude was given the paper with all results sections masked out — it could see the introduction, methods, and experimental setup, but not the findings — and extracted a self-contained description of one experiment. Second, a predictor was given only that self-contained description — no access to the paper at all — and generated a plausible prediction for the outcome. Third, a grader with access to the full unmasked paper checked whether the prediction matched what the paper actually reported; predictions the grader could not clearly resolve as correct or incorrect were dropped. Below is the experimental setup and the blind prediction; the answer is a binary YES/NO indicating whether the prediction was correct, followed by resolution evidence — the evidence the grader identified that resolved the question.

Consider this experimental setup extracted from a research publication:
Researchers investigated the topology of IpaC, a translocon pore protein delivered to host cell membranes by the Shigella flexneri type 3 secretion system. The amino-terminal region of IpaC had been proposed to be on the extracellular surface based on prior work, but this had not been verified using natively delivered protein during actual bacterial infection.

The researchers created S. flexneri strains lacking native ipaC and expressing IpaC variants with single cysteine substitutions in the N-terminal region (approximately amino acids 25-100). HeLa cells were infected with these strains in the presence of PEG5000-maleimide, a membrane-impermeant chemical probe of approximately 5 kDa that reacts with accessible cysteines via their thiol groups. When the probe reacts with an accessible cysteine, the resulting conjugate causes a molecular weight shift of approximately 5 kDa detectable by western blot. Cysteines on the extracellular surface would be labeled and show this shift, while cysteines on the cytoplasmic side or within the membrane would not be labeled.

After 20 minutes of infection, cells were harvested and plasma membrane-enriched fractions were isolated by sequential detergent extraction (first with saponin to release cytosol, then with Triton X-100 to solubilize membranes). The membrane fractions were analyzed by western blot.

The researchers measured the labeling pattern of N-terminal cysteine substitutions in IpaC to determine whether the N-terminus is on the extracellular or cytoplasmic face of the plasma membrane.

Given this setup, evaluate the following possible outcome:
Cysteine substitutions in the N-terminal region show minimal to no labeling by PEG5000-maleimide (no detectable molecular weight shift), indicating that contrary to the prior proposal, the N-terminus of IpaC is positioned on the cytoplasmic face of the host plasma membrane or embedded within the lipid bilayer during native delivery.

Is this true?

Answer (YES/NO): NO